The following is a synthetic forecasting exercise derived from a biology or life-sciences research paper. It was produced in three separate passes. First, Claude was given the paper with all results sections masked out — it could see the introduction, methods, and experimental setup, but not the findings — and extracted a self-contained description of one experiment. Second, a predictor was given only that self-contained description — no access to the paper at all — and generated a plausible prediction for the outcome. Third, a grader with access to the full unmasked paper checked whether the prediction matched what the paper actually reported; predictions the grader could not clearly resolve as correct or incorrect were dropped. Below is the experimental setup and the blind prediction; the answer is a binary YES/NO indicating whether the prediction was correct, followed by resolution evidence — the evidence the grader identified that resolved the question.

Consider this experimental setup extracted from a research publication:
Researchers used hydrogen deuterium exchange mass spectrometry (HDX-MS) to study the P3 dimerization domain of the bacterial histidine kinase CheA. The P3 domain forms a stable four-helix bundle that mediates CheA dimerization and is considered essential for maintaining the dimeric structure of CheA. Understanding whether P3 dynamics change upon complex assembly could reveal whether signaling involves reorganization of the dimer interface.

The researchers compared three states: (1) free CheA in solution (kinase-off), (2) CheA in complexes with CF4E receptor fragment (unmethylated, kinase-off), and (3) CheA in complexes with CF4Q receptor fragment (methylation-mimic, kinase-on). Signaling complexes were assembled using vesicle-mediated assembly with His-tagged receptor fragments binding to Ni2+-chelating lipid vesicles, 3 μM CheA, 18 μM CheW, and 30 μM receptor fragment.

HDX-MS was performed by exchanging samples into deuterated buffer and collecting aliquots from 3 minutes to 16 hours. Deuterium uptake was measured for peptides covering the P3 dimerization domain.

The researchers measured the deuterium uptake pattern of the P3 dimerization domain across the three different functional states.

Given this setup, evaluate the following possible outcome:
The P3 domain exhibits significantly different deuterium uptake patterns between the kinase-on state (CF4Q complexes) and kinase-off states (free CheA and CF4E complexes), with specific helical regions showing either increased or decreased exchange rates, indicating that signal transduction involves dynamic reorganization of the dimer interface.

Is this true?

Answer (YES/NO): YES